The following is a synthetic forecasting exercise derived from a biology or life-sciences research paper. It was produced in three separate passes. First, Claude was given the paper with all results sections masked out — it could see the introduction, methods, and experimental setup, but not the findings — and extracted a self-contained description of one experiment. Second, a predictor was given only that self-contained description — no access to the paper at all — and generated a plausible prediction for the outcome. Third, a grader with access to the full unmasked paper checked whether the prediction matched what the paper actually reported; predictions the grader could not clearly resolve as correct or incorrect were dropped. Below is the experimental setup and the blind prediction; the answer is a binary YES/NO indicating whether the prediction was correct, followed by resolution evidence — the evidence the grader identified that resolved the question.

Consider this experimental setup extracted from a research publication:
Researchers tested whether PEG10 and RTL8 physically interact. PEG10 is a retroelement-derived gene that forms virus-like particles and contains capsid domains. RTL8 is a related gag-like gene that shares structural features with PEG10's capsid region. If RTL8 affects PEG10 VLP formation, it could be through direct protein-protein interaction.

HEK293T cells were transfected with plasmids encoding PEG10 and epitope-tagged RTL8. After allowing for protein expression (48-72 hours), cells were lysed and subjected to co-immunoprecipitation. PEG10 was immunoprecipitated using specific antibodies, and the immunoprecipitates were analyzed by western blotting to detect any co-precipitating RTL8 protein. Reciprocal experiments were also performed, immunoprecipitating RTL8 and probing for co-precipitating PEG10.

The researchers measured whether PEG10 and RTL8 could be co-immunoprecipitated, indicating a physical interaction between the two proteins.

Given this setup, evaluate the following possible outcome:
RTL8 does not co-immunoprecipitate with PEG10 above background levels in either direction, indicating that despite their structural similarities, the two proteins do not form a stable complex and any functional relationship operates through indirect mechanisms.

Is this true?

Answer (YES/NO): NO